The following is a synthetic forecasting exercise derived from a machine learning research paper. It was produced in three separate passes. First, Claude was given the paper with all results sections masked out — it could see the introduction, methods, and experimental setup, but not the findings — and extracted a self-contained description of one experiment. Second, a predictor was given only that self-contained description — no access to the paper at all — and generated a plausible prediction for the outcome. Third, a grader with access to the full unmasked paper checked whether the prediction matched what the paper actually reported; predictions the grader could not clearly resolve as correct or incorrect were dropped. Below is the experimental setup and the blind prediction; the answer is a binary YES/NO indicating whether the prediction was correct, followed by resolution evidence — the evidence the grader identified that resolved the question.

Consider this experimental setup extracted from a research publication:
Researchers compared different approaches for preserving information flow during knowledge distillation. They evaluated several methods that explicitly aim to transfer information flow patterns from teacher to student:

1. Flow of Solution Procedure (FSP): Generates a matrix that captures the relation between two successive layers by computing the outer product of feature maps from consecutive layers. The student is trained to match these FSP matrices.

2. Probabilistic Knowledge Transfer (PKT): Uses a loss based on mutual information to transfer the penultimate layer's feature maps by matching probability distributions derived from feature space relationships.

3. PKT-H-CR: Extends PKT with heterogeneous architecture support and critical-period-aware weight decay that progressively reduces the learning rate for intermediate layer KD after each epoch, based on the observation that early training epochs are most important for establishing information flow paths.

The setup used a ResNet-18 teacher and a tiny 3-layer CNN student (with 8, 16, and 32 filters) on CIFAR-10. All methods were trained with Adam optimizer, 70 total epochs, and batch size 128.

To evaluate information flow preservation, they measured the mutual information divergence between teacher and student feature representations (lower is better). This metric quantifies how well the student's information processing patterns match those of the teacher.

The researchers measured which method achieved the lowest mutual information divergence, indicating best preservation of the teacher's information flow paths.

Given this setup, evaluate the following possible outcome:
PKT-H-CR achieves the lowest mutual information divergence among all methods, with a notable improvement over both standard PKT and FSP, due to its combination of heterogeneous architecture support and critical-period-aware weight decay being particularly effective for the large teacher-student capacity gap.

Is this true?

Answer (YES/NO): NO